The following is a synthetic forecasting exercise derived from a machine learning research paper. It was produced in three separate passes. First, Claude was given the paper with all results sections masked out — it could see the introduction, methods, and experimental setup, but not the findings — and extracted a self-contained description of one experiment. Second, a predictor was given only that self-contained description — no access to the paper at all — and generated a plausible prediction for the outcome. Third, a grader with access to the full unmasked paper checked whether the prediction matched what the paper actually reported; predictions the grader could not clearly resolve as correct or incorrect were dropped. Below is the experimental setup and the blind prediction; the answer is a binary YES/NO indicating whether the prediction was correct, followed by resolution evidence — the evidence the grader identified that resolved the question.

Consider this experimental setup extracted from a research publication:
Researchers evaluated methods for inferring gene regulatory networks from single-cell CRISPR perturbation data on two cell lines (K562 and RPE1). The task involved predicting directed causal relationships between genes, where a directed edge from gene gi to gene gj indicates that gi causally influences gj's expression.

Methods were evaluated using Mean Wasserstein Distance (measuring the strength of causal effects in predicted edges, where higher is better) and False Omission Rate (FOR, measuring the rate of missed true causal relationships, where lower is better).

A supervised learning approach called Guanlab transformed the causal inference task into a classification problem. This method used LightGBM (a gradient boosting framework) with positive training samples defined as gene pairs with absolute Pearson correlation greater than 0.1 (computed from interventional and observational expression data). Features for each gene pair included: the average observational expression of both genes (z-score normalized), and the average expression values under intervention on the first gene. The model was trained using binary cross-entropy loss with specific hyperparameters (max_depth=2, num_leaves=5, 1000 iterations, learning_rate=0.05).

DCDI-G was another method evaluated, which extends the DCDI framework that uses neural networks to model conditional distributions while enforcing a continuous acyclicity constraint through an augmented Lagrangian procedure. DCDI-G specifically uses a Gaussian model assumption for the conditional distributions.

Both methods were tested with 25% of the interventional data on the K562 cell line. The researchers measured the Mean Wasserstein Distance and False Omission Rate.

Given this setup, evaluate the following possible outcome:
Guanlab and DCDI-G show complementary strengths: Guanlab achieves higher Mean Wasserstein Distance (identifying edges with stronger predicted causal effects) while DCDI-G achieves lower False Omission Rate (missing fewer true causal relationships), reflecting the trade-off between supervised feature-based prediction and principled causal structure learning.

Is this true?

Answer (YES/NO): YES